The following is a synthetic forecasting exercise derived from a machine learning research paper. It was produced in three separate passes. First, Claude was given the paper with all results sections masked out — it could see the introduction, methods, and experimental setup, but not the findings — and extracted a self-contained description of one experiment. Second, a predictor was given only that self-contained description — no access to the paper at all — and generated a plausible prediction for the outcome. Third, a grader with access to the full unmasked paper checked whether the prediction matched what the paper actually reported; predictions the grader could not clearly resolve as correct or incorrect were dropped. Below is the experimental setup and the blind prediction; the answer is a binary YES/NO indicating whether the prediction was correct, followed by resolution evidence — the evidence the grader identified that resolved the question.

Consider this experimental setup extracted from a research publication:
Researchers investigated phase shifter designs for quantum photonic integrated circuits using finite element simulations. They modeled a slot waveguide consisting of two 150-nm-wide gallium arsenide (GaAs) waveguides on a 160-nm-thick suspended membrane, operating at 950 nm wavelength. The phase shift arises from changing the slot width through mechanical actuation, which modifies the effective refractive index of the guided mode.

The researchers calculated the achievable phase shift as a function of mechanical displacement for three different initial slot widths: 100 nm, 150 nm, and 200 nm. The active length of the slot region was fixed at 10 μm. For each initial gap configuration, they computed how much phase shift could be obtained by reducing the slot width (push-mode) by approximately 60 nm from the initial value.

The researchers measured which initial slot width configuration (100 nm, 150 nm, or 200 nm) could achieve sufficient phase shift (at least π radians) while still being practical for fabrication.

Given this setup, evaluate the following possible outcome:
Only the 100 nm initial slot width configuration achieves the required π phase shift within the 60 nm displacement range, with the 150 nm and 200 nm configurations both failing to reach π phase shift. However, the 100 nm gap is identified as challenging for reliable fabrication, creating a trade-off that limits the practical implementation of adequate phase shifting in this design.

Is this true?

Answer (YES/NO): NO